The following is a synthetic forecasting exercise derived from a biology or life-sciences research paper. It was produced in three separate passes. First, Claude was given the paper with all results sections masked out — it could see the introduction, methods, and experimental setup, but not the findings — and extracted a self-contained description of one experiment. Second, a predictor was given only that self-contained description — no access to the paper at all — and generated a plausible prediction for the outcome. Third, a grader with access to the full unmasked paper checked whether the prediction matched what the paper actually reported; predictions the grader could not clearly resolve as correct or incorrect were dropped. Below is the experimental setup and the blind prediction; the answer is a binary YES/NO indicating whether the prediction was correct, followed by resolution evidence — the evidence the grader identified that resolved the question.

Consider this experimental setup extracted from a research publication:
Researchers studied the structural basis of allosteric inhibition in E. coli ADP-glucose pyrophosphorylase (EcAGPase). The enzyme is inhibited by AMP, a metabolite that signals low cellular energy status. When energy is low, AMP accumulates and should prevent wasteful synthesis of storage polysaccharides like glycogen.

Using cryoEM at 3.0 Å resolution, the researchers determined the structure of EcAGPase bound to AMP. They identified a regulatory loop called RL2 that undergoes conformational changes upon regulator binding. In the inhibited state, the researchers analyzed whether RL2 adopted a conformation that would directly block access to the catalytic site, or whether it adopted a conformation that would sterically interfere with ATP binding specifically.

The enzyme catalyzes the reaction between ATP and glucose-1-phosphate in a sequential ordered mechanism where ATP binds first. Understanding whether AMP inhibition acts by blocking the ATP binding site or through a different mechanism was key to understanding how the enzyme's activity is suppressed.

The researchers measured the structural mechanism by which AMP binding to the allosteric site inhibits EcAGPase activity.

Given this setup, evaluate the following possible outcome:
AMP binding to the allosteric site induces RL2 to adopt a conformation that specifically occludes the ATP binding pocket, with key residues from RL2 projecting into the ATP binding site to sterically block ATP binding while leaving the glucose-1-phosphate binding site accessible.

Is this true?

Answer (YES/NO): NO